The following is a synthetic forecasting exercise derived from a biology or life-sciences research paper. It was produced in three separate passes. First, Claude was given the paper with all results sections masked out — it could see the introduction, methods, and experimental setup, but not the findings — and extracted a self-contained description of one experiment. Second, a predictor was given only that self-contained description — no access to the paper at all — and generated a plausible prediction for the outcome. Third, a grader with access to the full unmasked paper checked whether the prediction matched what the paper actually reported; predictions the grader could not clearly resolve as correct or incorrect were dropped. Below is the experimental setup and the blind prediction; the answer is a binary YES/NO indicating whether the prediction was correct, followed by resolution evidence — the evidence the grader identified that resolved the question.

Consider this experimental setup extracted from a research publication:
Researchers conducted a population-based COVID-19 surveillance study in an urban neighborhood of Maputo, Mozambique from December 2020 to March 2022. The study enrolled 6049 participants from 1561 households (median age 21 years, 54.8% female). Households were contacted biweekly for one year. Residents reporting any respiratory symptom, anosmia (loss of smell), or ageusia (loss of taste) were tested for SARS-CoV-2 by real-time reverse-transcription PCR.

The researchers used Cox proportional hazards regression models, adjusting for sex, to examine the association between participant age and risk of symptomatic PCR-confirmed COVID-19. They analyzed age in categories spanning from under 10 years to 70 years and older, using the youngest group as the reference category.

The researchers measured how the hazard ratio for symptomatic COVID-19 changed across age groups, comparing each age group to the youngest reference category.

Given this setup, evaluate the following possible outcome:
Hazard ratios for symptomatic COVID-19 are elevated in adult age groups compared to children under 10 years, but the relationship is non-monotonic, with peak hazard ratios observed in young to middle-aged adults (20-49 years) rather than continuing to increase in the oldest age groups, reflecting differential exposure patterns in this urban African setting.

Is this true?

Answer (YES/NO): NO